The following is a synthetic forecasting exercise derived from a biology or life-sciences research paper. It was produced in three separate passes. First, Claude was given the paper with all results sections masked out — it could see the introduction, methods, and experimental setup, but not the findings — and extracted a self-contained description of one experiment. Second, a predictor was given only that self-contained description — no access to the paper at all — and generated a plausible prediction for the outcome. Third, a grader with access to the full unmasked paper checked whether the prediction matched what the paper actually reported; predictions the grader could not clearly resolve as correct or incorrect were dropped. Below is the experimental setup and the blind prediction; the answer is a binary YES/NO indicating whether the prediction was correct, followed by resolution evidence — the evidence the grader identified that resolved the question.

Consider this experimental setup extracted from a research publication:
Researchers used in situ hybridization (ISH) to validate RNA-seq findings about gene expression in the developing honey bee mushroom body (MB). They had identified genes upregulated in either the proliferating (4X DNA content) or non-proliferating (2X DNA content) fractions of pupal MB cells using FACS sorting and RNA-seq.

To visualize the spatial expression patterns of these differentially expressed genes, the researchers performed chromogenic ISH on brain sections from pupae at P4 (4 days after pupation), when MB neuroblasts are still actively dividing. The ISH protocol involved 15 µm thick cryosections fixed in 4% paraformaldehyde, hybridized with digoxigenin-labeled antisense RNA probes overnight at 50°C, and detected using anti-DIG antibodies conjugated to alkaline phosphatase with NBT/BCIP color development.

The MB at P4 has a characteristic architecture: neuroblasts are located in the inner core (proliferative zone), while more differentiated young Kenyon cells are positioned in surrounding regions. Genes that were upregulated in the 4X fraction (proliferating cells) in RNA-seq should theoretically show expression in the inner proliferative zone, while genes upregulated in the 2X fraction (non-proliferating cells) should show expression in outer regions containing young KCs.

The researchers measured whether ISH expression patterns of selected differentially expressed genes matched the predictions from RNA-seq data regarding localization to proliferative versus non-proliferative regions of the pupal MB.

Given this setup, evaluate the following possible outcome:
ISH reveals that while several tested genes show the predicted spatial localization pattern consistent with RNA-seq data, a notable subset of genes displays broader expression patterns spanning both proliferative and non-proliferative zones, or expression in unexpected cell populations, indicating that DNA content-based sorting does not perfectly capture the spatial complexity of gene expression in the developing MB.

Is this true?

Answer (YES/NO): NO